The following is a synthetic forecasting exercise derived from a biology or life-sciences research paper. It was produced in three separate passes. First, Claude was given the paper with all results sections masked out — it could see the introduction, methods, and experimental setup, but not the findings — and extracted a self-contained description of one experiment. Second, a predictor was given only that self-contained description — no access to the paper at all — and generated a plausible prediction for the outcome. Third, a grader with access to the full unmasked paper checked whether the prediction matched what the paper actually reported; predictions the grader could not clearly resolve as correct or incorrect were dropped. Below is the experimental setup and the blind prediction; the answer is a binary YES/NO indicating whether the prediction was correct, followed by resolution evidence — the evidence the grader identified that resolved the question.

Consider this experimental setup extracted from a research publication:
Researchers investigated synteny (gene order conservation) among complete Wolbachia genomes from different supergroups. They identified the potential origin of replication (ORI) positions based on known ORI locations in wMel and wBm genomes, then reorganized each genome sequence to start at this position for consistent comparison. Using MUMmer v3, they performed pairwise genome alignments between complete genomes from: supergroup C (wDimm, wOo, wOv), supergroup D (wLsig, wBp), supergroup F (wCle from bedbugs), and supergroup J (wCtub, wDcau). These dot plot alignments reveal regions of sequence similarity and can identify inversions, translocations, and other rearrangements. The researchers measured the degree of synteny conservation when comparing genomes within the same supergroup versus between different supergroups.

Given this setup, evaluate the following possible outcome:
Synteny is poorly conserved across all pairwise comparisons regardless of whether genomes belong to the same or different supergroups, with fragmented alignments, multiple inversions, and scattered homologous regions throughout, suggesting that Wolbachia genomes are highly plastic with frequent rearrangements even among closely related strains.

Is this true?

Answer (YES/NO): NO